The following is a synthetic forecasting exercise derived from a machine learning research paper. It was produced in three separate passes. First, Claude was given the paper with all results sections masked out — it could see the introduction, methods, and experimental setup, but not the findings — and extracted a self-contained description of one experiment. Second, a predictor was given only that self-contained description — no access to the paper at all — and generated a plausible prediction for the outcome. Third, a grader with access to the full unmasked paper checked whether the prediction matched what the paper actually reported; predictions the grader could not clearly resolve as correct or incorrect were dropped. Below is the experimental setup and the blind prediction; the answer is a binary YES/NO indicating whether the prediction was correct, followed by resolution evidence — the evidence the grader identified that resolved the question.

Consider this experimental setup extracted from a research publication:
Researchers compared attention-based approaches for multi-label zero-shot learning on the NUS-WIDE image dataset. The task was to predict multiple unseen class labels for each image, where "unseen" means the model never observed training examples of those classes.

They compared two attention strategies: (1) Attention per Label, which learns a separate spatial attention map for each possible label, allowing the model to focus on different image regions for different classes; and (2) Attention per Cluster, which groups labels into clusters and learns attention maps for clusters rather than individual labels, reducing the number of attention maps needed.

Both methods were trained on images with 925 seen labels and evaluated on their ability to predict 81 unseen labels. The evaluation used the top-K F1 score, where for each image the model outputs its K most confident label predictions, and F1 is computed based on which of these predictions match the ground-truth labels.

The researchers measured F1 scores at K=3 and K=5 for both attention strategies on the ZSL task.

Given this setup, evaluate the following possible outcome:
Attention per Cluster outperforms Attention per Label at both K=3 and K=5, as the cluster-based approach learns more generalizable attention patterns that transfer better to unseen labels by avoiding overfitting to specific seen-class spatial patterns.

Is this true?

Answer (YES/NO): NO